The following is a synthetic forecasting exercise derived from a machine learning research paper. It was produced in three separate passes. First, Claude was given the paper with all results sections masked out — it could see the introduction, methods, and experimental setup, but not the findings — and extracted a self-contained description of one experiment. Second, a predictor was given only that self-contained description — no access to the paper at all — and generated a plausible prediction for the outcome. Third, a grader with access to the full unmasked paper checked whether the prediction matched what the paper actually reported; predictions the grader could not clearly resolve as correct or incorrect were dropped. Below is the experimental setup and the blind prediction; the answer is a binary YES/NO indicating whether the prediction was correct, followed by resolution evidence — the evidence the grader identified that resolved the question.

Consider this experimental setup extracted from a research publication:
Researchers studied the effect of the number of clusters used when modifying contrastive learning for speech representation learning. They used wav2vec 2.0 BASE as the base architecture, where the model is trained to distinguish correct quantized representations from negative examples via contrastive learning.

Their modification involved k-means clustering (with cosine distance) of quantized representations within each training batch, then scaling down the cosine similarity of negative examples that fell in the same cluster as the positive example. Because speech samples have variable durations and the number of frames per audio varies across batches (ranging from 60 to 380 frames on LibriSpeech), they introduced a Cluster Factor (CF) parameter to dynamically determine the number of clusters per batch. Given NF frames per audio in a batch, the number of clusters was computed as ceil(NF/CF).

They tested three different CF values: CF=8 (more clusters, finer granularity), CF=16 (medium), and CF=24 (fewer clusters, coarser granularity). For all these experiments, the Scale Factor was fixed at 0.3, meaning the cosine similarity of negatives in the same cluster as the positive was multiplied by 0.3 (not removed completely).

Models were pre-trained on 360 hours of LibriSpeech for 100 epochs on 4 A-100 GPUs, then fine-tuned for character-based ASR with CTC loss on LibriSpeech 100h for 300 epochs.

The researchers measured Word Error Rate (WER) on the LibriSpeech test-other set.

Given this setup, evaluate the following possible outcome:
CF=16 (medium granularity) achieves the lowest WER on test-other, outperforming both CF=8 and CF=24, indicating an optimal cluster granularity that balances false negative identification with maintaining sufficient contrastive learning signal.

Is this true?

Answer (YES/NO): YES